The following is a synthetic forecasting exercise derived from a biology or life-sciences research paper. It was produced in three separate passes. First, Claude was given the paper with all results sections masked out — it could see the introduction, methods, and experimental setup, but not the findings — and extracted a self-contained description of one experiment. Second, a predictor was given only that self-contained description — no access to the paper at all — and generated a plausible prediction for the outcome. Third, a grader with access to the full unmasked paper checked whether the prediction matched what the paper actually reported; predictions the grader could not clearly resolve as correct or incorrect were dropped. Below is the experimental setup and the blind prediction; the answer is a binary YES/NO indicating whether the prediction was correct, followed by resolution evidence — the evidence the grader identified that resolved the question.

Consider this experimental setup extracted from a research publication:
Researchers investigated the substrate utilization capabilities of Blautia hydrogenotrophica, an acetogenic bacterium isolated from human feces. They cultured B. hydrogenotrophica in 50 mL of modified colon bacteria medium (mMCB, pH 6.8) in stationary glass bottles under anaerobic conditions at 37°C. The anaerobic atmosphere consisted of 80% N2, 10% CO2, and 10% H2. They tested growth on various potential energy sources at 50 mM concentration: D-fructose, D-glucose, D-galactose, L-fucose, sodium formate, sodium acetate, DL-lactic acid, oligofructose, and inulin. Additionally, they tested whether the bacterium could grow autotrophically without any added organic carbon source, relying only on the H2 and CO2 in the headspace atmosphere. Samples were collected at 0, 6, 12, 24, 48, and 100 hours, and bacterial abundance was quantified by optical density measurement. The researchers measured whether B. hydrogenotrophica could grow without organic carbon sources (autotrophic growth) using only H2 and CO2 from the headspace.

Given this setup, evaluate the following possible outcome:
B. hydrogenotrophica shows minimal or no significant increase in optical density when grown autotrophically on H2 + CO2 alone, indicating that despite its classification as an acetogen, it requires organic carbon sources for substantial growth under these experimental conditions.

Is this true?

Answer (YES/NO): NO